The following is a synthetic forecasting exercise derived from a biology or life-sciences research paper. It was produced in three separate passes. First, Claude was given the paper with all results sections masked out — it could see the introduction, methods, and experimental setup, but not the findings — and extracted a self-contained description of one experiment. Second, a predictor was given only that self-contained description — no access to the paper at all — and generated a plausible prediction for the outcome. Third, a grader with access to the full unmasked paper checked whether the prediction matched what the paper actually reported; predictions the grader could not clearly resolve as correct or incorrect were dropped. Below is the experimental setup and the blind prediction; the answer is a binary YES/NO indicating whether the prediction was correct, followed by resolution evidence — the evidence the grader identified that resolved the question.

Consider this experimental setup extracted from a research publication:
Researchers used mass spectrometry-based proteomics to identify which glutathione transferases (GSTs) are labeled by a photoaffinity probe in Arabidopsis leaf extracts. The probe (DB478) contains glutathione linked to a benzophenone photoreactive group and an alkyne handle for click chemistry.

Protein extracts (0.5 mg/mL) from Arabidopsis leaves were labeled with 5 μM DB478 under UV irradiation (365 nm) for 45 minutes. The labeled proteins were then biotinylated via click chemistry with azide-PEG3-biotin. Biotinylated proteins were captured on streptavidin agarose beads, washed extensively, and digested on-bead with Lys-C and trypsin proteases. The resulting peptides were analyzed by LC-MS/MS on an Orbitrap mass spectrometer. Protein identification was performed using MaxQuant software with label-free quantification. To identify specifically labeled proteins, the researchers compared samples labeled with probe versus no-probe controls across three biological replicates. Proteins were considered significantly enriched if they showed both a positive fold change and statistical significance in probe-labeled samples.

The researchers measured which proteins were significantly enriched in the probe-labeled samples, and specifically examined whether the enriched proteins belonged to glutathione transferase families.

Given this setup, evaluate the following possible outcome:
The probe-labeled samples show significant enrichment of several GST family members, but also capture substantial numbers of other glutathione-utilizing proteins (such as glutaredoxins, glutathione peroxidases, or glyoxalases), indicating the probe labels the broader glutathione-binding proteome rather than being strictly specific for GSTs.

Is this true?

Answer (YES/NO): NO